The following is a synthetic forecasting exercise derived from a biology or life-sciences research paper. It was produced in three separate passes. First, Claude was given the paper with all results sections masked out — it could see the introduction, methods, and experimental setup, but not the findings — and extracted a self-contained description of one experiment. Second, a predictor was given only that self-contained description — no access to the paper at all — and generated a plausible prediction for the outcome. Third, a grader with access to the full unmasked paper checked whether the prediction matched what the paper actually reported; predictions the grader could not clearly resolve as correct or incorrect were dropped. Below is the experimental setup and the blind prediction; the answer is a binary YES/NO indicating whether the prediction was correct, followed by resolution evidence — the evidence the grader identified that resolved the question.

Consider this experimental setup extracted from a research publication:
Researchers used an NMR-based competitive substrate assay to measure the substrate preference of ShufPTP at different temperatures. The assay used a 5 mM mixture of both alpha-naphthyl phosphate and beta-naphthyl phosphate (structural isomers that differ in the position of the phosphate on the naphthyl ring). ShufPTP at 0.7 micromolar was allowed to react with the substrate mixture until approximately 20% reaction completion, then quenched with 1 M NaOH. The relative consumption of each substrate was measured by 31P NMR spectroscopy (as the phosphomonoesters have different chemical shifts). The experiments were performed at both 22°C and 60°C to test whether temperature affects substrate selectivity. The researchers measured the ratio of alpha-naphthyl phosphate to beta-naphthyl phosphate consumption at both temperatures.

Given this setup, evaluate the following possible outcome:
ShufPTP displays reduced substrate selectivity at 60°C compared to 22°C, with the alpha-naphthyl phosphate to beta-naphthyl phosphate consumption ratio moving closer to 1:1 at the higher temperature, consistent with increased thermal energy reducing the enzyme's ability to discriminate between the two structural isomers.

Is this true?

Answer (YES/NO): NO